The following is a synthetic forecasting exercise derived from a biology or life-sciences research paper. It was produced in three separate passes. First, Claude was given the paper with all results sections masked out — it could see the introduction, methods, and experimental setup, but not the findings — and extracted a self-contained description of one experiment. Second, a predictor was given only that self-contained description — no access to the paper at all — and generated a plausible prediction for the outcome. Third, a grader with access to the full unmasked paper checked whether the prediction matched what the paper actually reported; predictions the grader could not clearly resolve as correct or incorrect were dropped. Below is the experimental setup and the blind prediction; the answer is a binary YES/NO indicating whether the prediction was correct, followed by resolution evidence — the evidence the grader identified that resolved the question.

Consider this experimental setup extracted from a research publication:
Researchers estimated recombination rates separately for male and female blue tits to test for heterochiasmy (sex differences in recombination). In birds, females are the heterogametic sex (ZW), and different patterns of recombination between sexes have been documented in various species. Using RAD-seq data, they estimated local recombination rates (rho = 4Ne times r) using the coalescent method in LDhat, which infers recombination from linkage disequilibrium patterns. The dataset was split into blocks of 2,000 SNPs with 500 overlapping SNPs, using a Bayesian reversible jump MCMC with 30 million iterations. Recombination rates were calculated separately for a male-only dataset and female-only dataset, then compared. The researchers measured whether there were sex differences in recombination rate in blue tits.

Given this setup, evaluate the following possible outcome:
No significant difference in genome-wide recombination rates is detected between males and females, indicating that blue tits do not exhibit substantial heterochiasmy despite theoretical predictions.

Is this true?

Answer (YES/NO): NO